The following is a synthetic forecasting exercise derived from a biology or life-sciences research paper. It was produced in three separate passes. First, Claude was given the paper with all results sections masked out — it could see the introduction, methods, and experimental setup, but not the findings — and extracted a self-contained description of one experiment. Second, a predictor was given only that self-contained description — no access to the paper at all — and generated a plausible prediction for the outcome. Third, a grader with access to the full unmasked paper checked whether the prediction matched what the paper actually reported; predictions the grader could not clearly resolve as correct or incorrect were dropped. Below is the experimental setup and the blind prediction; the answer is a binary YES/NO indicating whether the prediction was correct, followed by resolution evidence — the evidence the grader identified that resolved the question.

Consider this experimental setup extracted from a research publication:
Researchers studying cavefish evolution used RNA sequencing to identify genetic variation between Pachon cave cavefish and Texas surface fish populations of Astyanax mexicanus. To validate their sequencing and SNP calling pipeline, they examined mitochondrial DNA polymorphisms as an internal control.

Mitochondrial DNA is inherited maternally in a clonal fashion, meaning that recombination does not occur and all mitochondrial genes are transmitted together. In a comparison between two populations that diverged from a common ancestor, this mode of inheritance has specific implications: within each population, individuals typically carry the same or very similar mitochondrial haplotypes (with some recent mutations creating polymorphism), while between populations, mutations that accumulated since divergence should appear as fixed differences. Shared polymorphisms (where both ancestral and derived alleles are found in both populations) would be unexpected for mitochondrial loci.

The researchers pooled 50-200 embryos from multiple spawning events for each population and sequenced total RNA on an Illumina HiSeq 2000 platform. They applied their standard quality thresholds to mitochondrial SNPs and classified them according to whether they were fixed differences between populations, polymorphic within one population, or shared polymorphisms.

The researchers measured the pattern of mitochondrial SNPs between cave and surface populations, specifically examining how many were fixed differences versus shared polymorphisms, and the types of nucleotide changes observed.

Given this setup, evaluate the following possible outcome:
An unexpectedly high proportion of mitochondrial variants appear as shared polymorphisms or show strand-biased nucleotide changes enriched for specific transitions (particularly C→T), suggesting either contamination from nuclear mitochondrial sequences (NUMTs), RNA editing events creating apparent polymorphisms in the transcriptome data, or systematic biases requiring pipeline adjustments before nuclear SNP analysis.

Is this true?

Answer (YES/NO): NO